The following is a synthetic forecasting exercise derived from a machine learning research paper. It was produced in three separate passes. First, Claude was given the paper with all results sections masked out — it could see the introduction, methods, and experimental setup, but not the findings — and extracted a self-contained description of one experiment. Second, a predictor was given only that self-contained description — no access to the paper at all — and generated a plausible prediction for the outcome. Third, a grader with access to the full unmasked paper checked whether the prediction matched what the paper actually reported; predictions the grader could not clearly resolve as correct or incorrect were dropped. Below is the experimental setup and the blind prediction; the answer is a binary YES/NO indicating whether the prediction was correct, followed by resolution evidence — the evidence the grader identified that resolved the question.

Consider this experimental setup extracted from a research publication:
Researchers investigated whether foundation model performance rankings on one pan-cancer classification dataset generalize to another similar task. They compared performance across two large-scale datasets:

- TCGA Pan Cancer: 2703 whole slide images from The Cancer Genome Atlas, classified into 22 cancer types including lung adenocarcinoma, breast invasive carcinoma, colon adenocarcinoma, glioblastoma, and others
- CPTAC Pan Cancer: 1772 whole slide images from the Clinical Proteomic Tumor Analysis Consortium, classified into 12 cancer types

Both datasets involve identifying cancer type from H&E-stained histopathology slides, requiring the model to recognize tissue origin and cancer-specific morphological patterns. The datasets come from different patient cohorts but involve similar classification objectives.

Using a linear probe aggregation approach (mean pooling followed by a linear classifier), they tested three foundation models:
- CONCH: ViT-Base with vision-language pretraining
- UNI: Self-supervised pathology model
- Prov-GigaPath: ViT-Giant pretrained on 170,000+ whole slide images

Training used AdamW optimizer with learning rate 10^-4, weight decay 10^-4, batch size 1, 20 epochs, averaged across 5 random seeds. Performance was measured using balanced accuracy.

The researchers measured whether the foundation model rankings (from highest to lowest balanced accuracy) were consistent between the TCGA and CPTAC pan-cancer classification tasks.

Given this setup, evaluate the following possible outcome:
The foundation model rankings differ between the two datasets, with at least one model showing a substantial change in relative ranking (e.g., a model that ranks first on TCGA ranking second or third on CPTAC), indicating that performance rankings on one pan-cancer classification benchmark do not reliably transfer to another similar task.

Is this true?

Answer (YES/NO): YES